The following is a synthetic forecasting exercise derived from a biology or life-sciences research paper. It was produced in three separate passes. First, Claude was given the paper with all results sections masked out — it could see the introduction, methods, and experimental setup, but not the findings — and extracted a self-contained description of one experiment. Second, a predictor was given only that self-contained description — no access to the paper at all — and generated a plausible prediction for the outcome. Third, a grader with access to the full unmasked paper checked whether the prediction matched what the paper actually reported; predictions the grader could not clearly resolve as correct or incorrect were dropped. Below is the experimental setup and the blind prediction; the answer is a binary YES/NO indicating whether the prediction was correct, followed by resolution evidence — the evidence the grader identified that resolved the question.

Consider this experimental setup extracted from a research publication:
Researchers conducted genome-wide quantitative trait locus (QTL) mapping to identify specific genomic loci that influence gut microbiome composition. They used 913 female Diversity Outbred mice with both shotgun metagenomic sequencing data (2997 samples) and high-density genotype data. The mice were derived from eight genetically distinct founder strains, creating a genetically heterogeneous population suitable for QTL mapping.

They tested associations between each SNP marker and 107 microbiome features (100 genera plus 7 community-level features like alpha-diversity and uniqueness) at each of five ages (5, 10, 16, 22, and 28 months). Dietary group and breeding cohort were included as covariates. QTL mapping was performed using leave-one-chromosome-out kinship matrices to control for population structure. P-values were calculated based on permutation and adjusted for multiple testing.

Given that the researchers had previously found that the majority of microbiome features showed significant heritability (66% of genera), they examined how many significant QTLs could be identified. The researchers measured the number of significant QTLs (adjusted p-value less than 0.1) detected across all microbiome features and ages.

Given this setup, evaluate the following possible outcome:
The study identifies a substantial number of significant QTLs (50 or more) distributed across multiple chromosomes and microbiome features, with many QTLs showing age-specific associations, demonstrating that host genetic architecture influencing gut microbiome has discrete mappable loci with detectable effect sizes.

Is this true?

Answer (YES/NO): NO